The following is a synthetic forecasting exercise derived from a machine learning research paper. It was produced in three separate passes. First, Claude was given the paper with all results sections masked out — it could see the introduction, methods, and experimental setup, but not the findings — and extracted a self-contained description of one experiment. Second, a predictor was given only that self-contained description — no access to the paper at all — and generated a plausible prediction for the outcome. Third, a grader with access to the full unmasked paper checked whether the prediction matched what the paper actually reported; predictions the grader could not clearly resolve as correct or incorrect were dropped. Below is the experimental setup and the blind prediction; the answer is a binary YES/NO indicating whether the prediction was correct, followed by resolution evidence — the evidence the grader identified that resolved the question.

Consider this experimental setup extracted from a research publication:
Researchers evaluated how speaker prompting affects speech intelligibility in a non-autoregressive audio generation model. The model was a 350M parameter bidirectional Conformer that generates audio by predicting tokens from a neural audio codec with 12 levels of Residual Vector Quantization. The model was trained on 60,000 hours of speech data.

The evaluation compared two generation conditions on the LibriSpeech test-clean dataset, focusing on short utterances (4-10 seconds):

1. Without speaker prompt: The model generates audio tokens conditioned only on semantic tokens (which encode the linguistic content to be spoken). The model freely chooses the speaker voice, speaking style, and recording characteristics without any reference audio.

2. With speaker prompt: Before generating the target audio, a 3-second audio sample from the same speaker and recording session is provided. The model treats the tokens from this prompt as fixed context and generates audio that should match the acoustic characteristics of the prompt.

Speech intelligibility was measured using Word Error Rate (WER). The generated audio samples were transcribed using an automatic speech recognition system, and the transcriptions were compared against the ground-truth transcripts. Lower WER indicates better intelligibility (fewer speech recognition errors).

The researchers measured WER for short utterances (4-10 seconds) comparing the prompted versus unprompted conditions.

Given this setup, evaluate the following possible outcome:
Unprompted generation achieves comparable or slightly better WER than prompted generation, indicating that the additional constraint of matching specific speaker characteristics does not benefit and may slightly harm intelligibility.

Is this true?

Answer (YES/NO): NO